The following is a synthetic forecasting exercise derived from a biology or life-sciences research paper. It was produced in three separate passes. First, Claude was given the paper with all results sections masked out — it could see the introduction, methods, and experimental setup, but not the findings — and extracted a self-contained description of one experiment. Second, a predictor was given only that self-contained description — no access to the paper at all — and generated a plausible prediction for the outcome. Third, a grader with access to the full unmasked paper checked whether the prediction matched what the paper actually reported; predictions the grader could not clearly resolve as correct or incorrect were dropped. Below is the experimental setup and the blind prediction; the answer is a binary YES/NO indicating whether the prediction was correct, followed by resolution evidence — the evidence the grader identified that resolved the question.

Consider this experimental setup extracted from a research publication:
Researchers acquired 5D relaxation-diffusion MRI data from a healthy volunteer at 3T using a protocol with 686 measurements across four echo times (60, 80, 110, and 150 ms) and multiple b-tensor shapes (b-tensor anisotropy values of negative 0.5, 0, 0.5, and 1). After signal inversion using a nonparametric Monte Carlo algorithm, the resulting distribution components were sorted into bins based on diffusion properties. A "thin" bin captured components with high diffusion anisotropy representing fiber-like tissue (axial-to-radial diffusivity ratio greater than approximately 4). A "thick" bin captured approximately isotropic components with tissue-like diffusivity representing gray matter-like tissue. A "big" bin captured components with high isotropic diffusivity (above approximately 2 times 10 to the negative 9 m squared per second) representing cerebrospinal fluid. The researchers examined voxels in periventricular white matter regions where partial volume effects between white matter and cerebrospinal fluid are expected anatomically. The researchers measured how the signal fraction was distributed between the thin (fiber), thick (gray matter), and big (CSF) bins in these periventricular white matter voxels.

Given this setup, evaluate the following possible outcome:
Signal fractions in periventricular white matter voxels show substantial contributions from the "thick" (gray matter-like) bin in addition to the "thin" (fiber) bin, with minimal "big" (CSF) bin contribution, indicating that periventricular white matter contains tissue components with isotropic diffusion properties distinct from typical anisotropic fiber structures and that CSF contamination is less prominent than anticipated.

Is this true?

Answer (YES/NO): NO